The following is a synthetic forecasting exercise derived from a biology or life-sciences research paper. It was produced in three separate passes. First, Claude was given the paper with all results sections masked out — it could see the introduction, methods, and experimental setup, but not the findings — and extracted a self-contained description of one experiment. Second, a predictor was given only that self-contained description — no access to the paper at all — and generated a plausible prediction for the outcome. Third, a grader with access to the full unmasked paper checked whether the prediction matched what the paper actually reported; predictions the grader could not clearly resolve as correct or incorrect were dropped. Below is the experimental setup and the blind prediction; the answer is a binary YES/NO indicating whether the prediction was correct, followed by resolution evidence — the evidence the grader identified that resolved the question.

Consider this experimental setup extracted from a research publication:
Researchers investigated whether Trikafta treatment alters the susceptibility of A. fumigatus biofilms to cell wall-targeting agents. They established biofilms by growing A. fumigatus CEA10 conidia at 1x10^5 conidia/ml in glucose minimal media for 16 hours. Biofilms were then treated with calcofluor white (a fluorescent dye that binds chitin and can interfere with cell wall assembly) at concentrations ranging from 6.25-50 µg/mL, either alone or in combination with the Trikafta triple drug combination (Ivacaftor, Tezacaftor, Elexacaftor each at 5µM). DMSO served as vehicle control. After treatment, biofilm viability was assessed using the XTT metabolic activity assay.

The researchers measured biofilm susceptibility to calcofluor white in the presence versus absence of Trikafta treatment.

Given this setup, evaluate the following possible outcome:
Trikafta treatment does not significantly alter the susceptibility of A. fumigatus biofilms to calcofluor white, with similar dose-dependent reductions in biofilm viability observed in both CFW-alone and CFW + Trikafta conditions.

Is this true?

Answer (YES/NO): NO